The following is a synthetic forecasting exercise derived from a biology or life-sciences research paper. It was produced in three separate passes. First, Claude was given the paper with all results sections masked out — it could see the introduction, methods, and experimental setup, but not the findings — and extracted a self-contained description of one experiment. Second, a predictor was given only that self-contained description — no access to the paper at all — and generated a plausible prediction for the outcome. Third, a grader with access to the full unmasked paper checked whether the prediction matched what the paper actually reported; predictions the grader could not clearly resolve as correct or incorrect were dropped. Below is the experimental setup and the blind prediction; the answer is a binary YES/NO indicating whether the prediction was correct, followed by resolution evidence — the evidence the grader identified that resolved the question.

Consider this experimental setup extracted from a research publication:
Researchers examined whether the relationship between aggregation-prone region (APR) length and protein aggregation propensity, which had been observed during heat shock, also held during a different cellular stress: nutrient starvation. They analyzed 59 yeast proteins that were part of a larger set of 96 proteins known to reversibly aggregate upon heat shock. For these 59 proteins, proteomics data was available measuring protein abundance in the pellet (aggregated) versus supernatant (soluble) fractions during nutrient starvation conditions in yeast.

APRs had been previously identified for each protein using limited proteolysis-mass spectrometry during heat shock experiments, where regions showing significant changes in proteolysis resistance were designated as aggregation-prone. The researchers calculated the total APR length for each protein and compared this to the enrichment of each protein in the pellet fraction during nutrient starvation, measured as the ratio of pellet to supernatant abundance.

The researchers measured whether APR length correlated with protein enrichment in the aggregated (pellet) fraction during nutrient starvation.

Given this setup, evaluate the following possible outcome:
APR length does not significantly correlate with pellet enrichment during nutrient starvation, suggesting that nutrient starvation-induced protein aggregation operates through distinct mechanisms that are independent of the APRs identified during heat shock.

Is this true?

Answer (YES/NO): NO